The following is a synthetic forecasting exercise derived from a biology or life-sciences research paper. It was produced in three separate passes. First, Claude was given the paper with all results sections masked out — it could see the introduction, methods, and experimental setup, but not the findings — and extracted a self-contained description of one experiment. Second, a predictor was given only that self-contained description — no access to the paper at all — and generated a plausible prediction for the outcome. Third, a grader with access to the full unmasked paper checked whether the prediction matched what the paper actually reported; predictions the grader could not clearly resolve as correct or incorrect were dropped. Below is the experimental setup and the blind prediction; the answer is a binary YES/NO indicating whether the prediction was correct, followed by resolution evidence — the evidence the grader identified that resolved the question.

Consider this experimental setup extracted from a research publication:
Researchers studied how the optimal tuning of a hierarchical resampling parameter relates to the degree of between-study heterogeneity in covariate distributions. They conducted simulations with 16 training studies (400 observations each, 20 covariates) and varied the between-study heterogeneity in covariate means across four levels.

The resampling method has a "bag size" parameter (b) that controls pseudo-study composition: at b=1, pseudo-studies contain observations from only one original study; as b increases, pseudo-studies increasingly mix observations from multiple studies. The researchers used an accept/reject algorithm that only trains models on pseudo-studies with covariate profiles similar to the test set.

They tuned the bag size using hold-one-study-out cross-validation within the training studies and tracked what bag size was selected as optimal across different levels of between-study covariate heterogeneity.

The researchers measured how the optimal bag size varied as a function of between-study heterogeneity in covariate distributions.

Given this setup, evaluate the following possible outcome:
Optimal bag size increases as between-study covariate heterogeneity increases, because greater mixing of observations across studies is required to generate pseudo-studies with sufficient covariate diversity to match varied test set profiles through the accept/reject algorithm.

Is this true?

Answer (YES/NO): YES